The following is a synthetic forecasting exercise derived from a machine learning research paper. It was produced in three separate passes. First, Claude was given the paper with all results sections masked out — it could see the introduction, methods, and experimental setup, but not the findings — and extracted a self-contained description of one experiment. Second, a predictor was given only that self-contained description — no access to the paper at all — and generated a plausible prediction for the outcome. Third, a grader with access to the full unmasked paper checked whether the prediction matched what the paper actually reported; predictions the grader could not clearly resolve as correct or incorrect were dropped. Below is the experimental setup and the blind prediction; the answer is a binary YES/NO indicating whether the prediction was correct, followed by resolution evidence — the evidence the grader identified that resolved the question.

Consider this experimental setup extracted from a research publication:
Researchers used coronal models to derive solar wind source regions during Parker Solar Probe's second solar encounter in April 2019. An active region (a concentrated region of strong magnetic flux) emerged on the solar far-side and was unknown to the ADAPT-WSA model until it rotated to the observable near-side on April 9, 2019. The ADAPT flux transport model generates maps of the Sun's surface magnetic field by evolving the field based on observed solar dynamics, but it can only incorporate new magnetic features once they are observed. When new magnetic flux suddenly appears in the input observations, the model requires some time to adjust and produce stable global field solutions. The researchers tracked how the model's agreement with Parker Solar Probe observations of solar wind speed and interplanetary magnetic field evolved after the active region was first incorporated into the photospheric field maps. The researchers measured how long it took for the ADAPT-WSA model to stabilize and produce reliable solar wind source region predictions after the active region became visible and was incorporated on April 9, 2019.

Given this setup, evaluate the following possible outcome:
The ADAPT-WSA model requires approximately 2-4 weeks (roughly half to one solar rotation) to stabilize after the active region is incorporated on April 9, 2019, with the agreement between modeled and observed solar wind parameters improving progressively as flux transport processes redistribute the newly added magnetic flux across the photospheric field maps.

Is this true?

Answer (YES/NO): NO